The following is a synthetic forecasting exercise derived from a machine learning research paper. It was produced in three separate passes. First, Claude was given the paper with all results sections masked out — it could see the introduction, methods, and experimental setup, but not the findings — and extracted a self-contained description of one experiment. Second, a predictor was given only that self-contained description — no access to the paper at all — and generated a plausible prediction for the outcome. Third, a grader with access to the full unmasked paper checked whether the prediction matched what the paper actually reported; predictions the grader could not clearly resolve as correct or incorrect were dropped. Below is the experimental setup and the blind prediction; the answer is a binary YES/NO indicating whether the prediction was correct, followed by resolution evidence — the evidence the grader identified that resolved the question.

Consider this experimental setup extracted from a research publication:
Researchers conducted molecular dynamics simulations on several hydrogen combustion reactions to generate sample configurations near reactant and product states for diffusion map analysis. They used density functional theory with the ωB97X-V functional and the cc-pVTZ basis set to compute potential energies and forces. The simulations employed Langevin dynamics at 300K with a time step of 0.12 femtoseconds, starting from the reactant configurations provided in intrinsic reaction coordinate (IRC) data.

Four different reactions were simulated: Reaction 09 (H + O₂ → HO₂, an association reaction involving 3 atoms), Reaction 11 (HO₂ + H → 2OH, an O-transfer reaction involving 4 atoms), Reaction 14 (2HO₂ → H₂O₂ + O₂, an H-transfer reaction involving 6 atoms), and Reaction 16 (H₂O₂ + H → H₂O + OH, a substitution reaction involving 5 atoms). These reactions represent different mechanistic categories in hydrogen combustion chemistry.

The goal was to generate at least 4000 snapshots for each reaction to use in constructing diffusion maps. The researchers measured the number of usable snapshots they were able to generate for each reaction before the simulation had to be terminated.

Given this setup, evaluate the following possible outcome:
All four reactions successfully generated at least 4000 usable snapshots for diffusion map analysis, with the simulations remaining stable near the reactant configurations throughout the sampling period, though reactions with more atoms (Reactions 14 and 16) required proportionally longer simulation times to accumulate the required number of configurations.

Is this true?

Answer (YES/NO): NO